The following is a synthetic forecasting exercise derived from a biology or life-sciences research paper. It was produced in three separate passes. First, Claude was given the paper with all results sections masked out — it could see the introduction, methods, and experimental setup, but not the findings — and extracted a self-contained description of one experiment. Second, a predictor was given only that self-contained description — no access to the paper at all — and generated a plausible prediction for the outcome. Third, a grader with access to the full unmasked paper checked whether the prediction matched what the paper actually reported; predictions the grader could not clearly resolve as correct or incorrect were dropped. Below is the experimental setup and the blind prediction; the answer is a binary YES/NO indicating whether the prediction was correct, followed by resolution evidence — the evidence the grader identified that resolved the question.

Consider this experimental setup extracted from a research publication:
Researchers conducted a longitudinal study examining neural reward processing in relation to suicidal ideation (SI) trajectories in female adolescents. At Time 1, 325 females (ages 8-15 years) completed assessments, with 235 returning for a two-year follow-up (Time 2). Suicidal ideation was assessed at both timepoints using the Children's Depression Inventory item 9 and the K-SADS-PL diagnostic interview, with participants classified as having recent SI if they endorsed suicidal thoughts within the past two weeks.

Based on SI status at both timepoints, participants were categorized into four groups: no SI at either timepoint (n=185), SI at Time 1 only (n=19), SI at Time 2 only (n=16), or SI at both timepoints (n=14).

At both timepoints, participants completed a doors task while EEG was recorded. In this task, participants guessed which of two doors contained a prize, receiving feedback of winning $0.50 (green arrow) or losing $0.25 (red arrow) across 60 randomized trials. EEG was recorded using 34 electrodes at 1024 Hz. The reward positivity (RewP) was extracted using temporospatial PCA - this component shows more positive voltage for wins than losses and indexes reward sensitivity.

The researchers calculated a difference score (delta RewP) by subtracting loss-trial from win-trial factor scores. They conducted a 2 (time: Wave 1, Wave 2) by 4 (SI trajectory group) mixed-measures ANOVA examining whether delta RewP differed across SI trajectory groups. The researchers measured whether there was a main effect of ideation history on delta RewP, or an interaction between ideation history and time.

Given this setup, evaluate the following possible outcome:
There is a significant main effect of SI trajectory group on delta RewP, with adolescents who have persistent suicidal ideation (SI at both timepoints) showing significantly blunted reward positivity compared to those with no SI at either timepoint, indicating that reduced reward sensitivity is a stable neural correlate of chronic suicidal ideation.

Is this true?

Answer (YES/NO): NO